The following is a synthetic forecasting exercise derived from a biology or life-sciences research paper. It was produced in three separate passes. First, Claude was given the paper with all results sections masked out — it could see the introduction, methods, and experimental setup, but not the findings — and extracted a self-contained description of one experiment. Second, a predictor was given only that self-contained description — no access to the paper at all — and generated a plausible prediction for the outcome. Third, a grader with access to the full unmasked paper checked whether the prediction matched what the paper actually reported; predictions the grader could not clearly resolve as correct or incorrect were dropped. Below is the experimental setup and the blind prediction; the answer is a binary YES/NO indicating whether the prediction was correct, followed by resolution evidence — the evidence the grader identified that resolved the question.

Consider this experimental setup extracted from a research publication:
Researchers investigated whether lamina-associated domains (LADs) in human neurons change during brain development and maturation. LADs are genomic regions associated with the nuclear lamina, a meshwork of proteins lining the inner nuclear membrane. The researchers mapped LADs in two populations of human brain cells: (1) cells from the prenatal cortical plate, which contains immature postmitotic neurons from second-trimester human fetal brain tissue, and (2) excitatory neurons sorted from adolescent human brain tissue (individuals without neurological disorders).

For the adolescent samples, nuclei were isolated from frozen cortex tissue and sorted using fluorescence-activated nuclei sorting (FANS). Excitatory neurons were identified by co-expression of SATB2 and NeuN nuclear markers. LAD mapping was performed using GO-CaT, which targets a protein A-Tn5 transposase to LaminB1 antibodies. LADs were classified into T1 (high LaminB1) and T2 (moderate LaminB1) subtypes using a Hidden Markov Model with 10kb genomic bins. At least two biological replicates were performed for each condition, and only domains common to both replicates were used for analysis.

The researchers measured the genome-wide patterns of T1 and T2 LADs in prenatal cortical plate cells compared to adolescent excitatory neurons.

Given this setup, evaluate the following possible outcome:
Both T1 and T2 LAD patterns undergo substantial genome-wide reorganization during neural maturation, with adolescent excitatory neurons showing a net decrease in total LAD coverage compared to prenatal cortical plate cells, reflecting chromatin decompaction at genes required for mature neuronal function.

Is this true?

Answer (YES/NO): NO